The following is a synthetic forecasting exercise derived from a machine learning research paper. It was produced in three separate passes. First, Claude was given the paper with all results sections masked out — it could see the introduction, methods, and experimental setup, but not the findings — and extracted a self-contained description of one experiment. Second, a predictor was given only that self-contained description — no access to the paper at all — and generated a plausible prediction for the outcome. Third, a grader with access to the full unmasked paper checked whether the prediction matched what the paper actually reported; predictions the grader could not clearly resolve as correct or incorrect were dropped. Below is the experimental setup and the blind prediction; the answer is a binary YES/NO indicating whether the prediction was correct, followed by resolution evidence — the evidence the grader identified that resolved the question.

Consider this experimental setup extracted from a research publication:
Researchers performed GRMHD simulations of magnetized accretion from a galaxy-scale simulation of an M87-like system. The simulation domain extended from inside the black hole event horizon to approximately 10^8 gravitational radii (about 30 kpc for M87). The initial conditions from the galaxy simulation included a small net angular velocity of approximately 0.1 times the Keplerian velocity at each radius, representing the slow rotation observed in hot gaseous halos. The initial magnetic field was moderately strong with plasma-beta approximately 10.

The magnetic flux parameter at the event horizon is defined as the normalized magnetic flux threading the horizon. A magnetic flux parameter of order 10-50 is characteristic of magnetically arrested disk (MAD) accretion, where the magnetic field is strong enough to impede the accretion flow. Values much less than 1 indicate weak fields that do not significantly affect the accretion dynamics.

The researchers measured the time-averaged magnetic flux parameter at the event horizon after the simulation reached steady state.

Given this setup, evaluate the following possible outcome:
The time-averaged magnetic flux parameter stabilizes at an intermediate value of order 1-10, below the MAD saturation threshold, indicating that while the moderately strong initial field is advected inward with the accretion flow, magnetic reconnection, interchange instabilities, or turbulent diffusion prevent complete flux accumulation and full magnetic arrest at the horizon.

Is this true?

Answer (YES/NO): NO